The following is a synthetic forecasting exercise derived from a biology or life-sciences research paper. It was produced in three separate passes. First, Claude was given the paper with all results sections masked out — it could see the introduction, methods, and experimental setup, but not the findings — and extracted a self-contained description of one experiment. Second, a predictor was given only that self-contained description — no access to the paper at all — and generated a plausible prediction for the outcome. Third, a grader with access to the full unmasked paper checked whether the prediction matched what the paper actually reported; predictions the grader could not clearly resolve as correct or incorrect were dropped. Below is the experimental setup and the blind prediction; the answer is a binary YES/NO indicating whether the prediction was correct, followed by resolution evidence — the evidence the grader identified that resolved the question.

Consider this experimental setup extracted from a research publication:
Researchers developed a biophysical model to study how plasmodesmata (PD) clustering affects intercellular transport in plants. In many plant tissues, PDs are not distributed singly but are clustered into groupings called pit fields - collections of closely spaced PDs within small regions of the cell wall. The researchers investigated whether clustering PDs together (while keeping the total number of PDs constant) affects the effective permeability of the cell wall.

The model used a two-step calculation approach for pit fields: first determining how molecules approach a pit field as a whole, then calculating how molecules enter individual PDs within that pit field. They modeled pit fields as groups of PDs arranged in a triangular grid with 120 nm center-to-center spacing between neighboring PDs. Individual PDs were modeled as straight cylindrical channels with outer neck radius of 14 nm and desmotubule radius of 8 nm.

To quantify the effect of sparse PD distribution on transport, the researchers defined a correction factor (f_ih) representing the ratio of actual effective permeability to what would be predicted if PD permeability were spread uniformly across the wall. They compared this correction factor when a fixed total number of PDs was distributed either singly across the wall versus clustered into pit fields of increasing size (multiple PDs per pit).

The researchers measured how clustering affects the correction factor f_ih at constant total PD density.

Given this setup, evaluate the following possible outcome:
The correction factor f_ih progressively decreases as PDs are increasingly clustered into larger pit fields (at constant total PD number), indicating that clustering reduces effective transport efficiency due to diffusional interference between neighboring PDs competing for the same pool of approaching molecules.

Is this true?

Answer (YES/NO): YES